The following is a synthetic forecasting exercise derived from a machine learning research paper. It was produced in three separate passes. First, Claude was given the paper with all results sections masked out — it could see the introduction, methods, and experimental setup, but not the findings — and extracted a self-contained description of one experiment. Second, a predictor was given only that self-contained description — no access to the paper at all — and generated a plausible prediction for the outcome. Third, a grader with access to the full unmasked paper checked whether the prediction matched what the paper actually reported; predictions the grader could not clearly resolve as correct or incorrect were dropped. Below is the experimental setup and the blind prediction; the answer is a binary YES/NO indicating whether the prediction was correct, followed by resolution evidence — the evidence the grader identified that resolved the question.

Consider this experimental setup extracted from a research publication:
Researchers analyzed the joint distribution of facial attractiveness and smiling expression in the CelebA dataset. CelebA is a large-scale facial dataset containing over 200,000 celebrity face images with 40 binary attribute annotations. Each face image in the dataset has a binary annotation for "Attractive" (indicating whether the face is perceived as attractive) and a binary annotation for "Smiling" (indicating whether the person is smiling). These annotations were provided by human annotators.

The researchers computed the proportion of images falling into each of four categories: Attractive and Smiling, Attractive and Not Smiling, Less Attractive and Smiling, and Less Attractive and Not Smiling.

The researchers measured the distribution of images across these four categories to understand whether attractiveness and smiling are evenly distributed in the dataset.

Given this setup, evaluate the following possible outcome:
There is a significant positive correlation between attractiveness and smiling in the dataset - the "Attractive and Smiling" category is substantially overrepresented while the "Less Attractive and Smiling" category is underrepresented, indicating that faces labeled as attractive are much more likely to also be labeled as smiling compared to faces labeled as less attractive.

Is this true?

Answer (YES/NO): YES